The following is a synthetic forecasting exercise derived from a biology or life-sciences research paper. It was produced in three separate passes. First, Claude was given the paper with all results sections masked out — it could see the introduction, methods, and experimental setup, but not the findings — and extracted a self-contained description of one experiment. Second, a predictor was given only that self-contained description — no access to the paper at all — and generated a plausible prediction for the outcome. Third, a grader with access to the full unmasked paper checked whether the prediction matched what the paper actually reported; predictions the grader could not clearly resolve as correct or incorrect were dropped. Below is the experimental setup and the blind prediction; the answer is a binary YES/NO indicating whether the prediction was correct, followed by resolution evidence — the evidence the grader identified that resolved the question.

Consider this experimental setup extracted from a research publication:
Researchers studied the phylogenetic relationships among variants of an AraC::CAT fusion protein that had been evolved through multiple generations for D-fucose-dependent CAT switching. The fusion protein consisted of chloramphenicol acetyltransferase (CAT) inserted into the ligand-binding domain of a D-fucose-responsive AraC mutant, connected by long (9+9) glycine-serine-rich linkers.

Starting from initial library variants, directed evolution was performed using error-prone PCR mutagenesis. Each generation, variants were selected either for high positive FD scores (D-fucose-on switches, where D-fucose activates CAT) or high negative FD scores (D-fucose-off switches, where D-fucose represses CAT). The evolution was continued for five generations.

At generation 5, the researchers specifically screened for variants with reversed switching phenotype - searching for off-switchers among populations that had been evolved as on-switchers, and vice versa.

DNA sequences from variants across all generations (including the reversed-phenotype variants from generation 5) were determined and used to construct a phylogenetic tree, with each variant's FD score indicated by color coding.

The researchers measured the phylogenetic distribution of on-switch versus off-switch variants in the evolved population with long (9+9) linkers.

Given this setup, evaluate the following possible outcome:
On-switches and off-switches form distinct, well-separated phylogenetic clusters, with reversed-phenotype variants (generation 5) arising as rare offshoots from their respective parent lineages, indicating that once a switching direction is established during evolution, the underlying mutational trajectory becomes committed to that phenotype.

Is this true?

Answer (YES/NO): NO